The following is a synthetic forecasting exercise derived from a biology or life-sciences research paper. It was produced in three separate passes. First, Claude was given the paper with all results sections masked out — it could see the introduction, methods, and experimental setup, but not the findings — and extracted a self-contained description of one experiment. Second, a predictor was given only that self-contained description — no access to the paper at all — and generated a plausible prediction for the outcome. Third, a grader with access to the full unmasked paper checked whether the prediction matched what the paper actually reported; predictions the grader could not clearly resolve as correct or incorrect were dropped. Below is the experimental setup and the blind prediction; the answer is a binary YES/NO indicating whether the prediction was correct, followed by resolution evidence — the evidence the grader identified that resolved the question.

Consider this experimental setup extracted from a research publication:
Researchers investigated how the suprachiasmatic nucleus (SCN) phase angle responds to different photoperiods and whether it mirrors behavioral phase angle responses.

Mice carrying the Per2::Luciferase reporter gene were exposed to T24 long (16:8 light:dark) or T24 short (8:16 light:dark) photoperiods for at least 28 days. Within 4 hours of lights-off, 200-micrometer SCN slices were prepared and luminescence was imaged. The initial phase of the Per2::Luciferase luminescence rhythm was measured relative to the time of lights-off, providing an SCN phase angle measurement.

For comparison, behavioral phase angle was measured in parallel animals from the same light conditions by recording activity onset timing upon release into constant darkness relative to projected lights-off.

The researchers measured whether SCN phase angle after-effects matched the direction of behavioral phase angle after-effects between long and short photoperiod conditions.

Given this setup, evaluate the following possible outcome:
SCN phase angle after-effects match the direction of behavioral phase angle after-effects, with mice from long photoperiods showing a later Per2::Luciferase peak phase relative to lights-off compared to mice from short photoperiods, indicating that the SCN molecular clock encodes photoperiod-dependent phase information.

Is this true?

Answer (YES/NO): NO